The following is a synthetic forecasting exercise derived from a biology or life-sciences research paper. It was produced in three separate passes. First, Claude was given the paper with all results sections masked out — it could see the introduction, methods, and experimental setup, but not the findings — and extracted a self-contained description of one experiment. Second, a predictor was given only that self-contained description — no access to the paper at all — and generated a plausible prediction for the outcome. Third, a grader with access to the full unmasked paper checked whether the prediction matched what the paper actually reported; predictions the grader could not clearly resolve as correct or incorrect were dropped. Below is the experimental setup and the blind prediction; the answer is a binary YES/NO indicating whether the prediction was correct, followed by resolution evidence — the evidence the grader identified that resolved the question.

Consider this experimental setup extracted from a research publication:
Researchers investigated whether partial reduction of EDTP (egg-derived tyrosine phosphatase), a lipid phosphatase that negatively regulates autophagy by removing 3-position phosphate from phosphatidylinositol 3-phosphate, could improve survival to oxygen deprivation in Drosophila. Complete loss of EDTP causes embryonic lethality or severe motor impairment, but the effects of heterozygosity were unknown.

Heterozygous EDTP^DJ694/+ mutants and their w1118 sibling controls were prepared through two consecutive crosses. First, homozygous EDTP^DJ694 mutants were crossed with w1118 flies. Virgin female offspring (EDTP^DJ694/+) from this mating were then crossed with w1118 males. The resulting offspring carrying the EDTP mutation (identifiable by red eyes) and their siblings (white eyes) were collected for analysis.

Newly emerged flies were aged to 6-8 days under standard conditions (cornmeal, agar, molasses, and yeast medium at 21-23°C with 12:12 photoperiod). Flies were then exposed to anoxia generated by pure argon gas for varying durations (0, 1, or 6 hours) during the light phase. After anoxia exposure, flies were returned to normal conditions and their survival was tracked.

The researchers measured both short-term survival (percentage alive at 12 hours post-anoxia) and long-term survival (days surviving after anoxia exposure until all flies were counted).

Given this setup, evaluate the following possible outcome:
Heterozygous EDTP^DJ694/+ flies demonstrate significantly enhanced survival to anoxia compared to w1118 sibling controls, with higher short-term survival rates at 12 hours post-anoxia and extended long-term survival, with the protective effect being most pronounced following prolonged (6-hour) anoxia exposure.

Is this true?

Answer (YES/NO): NO